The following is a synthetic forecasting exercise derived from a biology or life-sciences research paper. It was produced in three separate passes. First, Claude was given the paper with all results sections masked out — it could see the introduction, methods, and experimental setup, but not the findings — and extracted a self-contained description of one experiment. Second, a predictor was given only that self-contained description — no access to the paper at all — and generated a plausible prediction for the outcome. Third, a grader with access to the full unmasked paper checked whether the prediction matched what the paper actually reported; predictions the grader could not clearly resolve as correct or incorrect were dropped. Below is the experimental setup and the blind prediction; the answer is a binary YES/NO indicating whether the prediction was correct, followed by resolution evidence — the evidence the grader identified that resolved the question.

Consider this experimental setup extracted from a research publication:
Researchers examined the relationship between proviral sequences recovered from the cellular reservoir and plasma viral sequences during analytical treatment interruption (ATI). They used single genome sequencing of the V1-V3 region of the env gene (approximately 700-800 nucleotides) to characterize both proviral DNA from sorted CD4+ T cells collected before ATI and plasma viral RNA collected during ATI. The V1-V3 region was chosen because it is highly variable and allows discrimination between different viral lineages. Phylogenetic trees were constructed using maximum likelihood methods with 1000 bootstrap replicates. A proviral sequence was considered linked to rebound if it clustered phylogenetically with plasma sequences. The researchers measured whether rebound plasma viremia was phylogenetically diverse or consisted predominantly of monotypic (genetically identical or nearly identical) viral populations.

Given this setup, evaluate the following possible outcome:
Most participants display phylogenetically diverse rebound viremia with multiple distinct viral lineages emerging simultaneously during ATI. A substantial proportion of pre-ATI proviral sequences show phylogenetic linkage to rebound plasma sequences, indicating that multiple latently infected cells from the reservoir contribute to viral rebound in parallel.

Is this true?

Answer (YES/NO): NO